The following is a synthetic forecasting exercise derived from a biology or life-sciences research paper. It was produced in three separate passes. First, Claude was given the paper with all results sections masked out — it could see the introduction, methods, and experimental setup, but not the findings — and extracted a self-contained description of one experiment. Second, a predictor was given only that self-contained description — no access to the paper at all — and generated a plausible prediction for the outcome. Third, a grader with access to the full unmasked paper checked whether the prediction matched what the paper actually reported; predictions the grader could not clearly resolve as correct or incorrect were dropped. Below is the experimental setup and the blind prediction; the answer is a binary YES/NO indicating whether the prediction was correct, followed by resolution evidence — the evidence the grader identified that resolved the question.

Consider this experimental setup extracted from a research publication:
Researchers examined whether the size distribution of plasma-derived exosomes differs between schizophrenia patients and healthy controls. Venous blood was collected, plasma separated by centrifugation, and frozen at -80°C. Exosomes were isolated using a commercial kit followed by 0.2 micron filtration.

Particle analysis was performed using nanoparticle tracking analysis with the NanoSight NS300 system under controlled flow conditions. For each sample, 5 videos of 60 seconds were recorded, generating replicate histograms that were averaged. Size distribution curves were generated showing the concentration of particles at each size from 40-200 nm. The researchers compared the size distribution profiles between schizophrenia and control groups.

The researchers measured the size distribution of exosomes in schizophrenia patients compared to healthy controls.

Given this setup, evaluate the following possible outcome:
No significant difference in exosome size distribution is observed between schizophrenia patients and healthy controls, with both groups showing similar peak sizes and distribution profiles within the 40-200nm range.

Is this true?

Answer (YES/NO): YES